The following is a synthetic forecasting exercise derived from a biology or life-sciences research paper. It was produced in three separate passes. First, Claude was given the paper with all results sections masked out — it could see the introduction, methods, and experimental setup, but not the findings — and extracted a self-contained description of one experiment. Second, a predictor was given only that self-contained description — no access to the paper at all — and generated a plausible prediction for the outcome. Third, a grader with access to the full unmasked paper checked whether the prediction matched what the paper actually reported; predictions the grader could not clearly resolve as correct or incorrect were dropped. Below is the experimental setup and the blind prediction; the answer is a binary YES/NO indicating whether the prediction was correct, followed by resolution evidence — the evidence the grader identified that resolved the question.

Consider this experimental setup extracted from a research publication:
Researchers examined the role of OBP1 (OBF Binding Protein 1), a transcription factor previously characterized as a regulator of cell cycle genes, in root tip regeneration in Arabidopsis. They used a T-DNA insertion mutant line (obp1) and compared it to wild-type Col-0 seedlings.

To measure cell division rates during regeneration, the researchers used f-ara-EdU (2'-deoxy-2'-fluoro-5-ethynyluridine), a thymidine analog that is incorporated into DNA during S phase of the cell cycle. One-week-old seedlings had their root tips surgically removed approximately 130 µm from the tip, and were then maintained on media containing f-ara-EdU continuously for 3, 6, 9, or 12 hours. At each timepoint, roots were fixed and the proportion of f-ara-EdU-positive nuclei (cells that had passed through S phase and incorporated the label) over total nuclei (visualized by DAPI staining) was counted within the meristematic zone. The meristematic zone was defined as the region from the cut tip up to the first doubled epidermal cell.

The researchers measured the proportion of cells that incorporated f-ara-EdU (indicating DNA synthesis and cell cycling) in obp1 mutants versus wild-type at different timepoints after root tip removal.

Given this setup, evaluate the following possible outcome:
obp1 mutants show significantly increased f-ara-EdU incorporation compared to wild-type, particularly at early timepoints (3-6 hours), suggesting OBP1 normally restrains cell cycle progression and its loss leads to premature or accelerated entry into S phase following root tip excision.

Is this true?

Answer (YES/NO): NO